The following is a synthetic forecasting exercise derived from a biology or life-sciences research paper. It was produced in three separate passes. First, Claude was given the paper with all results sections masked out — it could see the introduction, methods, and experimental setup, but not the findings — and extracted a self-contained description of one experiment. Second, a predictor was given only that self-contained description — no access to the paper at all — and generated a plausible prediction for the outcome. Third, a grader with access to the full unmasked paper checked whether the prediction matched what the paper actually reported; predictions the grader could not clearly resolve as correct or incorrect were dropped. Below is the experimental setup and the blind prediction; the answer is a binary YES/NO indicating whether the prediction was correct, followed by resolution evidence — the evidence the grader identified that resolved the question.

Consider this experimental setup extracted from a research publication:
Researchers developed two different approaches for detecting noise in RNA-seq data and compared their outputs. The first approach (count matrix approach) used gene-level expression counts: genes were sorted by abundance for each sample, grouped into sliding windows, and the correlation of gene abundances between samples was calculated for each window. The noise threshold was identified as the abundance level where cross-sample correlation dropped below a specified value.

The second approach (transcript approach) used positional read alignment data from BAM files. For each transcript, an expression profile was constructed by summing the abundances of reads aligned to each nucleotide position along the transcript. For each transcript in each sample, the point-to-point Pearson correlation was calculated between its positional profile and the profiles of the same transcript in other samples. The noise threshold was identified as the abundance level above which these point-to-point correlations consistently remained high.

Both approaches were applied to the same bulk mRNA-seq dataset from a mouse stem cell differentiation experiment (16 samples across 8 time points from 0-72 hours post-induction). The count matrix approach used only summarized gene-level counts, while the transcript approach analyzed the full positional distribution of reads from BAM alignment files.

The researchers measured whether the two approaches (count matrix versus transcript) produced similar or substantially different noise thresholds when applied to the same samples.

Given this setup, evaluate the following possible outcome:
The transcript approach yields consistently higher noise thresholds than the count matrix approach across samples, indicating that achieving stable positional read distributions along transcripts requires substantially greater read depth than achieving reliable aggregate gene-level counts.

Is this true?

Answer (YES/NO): NO